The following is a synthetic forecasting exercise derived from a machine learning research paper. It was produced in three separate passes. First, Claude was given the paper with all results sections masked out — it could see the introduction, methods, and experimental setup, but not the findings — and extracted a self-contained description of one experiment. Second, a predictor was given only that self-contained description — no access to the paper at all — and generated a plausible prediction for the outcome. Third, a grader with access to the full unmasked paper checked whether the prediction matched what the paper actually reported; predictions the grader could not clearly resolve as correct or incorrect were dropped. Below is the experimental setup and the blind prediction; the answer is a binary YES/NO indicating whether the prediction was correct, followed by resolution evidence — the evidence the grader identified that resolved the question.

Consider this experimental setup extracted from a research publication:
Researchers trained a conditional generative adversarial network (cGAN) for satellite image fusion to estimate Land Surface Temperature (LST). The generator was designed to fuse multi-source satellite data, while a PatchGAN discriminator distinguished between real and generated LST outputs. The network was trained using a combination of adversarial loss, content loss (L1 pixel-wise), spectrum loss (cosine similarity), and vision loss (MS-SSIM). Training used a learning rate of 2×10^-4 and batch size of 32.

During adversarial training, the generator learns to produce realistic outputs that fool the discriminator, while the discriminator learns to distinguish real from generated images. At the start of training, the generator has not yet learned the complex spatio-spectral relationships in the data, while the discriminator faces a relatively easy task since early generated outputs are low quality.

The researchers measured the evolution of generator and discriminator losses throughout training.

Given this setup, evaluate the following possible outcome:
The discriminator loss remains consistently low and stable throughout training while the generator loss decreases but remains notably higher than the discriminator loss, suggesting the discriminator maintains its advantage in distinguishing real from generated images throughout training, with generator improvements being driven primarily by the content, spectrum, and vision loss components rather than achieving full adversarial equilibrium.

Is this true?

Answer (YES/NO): NO